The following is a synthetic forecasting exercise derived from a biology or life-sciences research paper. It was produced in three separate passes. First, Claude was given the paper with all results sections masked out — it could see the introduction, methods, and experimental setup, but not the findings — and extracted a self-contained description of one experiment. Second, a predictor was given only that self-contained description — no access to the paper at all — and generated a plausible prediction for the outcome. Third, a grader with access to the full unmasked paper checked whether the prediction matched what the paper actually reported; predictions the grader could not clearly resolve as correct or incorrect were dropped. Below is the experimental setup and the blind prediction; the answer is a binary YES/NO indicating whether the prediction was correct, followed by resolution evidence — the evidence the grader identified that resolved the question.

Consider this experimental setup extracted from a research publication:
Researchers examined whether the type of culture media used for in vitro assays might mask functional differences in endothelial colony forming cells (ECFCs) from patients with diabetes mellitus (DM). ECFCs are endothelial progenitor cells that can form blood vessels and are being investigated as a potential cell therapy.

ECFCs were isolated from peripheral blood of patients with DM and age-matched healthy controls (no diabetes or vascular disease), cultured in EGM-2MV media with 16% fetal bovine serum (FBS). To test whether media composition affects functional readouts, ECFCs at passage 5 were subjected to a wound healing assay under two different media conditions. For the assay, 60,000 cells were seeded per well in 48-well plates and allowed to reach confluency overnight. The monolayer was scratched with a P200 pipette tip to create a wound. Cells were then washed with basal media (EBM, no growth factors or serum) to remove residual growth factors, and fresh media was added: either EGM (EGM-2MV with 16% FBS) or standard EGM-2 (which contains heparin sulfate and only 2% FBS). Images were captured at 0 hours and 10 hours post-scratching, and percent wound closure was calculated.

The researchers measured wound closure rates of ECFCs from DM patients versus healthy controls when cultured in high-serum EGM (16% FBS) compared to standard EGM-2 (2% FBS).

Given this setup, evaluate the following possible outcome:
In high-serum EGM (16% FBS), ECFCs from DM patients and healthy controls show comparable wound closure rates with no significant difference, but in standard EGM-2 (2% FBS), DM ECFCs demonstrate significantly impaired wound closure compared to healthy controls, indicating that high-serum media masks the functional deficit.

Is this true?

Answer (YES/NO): NO